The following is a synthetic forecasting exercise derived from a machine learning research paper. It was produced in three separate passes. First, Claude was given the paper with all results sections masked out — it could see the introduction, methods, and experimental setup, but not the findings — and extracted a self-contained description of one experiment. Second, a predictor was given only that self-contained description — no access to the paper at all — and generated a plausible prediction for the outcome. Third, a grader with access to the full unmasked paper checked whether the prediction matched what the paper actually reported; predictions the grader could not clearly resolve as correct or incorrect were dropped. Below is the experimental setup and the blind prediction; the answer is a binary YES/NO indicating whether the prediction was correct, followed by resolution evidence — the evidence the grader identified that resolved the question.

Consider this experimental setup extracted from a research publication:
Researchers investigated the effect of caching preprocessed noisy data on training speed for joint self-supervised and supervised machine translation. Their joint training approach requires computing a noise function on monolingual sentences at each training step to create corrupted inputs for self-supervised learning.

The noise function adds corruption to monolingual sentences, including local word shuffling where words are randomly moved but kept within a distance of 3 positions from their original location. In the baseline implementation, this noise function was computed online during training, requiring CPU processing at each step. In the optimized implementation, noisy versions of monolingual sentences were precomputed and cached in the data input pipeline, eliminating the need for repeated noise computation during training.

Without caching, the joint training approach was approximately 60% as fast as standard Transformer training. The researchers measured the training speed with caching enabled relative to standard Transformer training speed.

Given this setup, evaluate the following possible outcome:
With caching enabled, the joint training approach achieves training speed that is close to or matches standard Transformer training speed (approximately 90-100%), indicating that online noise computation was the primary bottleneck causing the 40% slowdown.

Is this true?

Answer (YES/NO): NO